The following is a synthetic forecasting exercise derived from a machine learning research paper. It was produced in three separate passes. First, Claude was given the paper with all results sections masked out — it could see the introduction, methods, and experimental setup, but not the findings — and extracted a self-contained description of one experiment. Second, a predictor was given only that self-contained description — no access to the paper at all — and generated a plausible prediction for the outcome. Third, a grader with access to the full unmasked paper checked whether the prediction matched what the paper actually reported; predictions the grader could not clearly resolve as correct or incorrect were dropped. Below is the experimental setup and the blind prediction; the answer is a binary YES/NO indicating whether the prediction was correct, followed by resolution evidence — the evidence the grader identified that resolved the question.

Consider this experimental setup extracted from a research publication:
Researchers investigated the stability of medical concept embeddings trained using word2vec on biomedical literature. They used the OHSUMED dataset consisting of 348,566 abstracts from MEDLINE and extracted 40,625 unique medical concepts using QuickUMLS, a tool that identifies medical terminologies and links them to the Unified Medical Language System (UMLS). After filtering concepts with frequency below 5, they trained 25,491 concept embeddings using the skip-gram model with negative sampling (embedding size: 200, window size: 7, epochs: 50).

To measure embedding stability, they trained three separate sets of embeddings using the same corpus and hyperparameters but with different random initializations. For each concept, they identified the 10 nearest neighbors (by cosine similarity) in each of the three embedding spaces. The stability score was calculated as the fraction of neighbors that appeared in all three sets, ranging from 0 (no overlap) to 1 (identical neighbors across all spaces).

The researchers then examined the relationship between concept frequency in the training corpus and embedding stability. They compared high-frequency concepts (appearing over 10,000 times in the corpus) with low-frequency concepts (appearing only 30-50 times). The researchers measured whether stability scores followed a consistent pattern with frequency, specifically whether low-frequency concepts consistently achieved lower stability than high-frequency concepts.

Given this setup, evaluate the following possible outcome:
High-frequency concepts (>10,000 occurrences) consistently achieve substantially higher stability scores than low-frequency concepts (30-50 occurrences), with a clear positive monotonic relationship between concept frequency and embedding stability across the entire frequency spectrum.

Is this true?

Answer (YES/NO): NO